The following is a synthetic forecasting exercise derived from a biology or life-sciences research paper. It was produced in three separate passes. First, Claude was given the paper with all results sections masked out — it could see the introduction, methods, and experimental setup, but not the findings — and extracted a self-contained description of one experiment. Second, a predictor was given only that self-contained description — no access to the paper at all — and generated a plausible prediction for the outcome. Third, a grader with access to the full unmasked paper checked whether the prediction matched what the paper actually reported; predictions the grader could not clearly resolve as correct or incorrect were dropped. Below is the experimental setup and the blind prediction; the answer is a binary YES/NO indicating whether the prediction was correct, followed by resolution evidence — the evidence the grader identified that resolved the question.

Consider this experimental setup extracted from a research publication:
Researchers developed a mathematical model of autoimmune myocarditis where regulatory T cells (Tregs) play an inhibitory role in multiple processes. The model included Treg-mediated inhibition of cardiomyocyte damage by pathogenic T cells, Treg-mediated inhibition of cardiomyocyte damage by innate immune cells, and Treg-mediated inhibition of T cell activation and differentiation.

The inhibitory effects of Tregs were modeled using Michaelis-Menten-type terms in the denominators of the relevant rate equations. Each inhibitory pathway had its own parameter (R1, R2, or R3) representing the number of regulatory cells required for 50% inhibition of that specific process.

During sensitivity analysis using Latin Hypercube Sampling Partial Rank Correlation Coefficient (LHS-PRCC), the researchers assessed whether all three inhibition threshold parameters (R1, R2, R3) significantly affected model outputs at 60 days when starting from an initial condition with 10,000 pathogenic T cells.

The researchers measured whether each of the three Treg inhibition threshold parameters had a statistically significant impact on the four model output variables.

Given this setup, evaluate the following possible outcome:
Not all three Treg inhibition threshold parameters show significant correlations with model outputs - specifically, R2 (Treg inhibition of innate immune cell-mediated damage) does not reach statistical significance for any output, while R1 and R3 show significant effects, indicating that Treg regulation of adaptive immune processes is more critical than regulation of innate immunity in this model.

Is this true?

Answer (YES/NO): NO